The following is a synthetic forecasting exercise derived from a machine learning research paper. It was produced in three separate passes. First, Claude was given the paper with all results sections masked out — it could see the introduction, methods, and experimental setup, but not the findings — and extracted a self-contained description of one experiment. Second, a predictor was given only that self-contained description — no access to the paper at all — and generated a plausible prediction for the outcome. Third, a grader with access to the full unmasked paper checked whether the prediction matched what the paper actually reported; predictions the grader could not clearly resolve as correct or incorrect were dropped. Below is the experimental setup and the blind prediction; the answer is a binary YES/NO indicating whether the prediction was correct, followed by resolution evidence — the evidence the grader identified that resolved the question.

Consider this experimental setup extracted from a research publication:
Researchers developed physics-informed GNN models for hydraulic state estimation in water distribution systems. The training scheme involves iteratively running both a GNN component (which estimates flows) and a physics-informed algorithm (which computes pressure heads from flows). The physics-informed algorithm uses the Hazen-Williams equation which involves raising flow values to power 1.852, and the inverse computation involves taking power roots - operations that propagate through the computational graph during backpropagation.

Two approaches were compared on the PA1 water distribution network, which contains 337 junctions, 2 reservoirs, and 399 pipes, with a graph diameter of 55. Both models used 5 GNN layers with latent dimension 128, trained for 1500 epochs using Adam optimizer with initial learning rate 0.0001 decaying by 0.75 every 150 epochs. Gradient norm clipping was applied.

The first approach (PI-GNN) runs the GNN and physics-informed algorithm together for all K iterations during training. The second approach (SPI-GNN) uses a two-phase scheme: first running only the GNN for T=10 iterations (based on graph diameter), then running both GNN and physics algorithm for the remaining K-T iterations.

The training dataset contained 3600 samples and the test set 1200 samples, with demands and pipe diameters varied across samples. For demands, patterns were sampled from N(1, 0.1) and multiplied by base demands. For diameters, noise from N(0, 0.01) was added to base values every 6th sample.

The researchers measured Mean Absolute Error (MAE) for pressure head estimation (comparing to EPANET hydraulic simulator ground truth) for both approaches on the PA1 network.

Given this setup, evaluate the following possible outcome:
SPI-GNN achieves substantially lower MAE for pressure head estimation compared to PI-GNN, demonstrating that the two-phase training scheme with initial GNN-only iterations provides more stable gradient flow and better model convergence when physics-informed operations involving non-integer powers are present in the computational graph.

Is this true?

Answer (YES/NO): YES